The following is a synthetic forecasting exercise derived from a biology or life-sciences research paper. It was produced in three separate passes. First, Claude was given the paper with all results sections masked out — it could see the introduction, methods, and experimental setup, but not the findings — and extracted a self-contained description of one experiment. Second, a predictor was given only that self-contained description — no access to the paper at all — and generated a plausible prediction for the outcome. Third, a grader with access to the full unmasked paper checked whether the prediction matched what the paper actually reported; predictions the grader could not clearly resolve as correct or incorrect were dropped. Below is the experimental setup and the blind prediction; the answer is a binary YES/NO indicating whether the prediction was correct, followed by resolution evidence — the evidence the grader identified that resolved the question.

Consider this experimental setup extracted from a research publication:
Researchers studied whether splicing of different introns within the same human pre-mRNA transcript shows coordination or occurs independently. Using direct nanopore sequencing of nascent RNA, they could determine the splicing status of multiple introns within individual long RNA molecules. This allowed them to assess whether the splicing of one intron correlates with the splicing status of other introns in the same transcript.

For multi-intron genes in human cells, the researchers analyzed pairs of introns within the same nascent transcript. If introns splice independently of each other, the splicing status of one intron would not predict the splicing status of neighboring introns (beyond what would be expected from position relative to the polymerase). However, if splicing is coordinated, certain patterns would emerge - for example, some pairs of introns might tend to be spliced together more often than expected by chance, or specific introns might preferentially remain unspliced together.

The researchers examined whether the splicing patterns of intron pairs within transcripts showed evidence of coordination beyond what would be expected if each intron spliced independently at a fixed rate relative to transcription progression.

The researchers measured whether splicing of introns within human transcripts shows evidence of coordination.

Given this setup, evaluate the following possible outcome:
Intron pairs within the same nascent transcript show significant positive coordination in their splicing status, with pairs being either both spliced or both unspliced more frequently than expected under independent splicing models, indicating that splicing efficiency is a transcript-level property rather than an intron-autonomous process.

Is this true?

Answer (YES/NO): YES